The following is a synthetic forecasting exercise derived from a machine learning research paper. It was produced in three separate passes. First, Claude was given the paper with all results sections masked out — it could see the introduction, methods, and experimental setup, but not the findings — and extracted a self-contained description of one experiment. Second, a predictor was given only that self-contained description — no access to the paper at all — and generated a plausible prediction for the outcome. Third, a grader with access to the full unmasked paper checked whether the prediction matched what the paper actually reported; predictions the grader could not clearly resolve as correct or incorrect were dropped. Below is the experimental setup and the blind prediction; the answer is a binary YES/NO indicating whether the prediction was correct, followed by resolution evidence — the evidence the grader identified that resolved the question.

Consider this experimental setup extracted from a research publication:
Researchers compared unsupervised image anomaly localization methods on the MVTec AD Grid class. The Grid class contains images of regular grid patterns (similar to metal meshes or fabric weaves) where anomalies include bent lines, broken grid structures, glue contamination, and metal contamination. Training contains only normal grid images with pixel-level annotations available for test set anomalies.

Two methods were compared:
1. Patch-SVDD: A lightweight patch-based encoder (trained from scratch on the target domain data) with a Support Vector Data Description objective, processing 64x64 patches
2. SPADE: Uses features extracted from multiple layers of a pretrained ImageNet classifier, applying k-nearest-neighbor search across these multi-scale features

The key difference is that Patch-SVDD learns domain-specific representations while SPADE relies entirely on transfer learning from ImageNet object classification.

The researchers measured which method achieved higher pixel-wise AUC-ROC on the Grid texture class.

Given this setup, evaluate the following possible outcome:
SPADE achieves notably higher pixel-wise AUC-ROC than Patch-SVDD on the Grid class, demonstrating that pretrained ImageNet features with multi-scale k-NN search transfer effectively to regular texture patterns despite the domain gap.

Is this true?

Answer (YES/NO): NO